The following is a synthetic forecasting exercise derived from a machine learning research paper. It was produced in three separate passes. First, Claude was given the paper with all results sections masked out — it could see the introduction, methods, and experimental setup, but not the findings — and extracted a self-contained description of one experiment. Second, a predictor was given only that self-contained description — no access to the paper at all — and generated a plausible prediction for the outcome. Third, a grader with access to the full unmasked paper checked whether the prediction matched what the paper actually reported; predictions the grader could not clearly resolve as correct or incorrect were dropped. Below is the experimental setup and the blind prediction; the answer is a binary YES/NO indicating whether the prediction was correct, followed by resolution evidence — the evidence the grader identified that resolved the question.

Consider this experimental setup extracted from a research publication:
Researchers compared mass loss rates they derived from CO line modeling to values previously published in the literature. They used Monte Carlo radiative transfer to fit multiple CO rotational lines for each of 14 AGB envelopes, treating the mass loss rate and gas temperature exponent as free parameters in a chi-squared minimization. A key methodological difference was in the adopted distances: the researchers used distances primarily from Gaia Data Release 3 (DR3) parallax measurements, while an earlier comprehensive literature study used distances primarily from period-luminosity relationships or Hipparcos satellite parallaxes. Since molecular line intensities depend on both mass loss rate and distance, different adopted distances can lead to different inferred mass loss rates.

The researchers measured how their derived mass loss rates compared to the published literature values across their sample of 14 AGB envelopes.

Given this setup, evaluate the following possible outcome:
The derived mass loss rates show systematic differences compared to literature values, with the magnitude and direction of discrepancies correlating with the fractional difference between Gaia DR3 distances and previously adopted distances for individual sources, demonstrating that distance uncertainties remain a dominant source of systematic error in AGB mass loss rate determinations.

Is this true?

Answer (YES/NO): NO